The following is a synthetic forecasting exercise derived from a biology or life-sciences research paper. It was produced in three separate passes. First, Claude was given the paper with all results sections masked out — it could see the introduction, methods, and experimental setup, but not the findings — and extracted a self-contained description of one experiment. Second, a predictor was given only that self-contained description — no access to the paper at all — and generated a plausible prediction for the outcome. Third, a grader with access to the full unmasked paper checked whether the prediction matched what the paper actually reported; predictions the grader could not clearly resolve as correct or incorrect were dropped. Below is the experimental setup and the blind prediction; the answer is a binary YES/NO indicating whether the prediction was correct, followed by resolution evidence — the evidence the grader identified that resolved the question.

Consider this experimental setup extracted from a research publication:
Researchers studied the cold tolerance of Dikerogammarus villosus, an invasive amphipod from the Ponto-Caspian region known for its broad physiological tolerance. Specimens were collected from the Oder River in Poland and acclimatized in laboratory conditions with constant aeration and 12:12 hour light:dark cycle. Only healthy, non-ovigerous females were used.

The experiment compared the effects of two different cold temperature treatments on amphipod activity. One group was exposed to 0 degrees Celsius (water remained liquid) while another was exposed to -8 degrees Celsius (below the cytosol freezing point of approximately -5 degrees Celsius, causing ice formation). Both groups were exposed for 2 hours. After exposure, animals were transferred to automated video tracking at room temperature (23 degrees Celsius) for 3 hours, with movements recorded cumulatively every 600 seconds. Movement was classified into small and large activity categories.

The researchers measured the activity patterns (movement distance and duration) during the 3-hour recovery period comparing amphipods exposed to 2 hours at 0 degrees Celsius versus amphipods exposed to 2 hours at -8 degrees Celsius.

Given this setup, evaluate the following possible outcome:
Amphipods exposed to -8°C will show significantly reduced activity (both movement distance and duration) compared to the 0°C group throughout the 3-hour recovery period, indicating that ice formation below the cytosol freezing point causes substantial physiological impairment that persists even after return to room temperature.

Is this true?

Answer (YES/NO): NO